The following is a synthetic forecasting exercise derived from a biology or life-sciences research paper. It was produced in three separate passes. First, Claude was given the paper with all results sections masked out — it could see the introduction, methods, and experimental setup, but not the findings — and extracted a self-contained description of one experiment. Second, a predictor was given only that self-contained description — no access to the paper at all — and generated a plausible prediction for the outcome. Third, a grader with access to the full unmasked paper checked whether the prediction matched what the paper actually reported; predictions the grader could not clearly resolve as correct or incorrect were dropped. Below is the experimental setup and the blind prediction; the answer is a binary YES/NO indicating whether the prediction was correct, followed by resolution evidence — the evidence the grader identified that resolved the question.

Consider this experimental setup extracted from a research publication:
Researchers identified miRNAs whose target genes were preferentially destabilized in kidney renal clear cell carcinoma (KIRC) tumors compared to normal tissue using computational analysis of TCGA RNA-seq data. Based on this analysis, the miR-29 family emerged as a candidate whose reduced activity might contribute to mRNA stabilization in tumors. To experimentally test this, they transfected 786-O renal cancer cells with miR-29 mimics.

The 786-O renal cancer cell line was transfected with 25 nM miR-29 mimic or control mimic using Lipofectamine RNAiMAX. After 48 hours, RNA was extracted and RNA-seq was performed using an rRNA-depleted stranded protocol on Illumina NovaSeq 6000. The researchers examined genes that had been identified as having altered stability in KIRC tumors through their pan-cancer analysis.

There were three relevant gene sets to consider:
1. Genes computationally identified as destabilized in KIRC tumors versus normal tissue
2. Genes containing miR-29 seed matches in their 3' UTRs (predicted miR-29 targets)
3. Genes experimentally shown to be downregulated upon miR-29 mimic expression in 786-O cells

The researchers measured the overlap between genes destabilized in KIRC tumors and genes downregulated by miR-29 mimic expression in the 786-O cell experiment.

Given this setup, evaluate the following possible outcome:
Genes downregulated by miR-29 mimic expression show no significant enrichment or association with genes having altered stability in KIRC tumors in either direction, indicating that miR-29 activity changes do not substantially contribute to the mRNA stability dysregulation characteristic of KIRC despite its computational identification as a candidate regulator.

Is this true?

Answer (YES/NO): NO